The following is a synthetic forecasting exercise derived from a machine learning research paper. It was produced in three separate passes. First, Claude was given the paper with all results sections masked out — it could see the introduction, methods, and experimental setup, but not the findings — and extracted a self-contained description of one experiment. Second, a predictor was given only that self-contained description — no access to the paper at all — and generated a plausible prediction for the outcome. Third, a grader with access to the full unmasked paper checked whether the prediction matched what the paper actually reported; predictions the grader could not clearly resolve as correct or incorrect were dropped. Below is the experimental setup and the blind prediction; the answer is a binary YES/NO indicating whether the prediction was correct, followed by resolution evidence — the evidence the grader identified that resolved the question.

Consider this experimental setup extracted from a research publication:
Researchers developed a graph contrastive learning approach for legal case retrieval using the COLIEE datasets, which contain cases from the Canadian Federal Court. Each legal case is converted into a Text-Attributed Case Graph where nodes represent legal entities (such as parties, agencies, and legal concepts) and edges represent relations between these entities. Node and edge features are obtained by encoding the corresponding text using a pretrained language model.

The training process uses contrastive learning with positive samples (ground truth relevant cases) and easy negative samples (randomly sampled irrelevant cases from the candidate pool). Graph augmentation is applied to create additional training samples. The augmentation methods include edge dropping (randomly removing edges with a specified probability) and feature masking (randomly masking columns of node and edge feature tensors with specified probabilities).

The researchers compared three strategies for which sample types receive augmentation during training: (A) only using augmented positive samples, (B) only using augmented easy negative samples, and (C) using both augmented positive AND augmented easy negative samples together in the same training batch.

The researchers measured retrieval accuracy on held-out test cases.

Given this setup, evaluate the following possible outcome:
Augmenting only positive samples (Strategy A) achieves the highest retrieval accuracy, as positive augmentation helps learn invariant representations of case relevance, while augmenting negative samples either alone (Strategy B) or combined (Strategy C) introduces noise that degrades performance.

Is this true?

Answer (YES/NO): NO